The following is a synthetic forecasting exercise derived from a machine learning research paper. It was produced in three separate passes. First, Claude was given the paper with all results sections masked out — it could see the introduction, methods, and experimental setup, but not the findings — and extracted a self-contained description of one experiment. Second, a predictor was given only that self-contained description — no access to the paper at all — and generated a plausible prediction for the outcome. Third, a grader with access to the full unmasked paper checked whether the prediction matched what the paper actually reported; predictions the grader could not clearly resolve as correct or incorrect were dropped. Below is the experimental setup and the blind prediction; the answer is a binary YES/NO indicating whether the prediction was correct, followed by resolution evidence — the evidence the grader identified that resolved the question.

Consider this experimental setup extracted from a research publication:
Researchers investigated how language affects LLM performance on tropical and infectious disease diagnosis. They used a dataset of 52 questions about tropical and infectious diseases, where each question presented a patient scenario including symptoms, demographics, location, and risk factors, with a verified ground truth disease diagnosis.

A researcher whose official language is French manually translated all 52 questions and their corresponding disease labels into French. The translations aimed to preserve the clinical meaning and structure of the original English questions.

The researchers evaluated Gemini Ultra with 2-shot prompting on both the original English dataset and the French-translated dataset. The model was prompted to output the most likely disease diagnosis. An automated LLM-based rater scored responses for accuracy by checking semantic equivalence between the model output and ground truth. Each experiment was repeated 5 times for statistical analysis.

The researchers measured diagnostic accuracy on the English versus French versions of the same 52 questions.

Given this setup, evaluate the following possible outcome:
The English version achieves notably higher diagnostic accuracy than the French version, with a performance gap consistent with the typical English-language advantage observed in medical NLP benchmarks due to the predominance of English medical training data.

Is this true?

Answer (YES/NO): YES